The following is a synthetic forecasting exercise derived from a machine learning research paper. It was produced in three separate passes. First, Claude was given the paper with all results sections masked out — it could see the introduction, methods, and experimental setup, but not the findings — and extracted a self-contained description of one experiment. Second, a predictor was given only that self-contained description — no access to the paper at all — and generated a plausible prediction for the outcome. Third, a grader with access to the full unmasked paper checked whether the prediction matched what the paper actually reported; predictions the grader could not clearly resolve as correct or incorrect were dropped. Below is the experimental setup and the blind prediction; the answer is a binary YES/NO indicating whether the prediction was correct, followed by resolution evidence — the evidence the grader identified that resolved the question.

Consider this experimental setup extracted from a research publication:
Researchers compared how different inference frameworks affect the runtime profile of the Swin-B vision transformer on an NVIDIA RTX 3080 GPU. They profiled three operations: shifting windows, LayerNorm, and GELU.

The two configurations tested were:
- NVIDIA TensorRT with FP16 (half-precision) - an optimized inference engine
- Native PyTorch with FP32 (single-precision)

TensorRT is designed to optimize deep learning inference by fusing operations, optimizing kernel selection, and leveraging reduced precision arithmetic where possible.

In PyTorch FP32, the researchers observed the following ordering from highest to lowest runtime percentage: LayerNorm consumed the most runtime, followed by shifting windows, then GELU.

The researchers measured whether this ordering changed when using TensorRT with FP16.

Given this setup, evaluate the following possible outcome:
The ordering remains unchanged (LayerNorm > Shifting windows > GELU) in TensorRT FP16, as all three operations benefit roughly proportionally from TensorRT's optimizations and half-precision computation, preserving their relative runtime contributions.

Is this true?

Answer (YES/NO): NO